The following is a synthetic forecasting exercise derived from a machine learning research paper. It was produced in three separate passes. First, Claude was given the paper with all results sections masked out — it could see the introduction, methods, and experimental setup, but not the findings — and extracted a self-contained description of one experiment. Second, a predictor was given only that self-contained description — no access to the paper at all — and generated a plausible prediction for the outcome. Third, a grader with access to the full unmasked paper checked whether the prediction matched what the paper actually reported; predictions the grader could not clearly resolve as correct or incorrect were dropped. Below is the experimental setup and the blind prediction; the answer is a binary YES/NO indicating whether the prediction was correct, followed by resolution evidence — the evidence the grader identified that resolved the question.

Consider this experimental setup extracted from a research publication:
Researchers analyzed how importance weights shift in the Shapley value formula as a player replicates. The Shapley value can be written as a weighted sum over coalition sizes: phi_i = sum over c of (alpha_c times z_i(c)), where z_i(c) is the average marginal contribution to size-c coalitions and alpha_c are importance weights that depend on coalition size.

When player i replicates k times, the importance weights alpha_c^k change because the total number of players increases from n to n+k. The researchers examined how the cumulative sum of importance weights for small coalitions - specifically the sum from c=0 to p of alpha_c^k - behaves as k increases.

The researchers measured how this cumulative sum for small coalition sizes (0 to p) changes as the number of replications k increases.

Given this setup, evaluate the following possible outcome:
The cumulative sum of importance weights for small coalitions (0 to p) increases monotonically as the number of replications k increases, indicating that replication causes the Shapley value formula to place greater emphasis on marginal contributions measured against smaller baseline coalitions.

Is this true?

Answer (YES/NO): YES